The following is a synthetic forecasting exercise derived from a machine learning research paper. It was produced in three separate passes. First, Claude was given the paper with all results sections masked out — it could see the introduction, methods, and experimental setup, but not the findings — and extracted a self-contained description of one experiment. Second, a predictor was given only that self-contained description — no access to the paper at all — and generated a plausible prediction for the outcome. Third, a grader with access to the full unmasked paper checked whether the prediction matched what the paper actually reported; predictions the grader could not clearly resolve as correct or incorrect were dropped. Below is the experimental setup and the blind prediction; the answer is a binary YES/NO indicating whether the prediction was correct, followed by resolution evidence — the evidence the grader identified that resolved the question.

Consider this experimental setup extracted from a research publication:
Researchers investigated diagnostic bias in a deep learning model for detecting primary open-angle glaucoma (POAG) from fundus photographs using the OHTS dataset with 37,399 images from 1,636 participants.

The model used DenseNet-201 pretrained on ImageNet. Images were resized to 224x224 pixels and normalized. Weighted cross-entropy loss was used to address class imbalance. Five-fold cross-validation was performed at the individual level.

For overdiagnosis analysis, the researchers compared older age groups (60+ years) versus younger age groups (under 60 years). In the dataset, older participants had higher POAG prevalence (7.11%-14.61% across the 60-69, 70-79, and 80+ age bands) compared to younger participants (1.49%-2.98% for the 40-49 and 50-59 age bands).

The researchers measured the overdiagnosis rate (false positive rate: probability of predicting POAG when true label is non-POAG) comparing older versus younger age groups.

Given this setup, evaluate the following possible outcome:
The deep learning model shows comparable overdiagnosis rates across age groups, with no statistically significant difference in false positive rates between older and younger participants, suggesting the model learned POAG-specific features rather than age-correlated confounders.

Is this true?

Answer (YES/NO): NO